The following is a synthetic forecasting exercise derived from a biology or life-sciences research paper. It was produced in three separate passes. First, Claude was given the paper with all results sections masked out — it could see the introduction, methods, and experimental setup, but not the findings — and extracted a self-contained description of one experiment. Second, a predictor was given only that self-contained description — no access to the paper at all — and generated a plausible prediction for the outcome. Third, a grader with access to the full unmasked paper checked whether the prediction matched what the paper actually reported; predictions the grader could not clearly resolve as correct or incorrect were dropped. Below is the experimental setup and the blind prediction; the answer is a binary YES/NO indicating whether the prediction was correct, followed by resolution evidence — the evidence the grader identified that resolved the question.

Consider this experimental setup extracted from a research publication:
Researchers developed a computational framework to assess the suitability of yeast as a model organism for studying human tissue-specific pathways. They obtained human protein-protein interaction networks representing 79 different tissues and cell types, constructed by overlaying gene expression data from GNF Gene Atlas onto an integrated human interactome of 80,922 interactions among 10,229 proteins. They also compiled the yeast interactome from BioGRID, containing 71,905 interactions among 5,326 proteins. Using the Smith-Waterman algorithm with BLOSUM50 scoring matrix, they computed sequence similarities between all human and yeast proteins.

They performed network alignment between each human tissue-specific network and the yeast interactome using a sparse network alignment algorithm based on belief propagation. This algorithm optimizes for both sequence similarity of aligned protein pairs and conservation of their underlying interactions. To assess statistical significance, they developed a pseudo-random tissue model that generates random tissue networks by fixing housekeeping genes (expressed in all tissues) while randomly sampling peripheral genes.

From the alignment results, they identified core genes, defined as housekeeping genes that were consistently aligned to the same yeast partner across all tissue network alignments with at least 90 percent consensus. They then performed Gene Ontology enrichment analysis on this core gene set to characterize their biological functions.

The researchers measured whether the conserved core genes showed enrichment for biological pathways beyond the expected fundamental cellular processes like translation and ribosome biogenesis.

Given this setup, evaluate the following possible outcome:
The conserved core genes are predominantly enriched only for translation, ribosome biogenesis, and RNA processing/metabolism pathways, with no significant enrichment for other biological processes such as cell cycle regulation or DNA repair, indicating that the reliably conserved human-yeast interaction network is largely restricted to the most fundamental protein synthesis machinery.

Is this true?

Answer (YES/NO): NO